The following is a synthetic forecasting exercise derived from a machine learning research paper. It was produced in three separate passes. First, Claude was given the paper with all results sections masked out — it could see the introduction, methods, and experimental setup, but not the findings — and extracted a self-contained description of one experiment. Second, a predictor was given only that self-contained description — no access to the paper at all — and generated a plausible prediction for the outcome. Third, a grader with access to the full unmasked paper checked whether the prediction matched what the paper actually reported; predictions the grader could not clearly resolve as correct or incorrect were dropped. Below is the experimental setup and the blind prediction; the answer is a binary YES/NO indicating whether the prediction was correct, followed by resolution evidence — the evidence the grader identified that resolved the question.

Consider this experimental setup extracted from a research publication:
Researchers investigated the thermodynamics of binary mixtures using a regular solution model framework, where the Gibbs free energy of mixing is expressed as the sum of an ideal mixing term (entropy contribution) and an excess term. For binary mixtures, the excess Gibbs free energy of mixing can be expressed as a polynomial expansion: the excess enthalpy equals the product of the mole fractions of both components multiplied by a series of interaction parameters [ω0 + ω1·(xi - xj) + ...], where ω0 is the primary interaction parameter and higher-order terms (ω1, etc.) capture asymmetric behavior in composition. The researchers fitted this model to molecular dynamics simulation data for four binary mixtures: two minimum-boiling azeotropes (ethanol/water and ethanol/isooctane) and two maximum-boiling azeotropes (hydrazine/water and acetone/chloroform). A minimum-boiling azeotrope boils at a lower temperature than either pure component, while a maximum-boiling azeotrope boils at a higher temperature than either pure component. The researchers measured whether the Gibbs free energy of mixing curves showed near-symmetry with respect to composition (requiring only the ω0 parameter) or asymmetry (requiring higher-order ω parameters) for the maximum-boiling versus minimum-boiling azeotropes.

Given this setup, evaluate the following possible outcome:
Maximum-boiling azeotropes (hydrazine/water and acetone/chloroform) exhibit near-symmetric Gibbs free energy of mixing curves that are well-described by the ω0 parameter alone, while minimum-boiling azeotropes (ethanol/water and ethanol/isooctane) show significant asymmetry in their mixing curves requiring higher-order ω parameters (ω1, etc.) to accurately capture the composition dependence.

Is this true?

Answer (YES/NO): YES